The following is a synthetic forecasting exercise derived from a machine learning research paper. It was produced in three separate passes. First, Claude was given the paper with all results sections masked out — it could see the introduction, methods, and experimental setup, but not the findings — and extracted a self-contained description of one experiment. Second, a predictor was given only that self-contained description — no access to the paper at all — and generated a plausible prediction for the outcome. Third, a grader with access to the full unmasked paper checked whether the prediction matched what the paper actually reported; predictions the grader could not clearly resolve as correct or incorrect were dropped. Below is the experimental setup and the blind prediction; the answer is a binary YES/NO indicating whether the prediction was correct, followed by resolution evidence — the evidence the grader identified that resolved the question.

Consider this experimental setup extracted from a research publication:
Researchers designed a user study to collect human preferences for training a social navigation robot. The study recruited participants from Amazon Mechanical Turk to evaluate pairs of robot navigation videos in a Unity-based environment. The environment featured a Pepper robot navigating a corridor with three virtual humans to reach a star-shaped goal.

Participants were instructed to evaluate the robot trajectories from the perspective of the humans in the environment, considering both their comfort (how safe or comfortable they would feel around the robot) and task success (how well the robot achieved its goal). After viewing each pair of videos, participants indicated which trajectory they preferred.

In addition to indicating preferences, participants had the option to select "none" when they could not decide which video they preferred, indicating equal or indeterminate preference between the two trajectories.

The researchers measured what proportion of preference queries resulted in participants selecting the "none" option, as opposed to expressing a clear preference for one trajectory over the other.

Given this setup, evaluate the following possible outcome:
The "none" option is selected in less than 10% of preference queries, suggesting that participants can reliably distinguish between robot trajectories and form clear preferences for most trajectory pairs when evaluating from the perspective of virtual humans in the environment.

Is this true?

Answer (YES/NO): NO